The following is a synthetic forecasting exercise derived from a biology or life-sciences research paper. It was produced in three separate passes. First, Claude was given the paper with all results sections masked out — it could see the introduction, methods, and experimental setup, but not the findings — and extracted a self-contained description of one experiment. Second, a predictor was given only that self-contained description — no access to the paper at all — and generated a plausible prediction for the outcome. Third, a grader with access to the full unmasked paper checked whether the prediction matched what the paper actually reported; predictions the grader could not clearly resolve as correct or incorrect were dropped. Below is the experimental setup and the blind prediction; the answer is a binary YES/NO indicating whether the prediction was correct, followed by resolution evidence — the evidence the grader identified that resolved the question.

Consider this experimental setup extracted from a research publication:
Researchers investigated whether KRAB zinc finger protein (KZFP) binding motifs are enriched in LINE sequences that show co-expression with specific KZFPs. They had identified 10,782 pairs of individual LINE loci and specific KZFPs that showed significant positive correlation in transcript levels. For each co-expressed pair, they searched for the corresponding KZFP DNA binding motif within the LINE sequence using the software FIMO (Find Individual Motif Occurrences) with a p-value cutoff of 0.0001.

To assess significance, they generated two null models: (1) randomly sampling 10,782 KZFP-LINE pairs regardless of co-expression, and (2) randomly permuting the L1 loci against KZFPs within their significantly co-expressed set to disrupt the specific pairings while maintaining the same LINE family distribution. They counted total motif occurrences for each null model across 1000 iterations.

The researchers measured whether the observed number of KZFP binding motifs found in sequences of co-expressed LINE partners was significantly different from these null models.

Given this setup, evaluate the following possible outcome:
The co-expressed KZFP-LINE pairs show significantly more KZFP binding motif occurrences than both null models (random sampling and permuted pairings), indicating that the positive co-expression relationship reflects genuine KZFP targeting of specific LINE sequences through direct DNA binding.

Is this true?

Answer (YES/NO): YES